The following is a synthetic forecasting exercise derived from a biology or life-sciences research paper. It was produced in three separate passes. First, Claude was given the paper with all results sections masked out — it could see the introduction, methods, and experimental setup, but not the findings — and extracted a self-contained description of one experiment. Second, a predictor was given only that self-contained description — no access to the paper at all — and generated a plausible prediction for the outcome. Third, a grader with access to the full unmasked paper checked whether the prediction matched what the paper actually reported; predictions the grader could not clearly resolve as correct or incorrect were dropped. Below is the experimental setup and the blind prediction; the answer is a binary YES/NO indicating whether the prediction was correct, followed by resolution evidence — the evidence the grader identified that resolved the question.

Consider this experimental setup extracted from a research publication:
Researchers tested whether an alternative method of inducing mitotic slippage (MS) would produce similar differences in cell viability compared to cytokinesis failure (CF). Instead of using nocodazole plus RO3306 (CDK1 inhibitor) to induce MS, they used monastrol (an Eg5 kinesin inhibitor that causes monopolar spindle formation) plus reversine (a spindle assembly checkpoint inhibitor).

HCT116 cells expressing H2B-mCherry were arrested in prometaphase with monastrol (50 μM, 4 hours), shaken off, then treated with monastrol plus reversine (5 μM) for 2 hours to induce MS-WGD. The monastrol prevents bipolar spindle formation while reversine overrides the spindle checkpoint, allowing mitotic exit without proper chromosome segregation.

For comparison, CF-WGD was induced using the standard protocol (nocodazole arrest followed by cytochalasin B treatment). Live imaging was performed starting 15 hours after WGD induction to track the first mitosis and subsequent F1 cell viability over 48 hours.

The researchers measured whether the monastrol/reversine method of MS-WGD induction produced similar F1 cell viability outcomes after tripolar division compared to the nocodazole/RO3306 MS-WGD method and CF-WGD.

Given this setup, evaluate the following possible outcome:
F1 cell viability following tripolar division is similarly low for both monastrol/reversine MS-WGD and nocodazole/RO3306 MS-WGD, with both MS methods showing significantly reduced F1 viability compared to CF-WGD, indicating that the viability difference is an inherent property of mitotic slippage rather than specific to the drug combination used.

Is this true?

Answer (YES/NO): YES